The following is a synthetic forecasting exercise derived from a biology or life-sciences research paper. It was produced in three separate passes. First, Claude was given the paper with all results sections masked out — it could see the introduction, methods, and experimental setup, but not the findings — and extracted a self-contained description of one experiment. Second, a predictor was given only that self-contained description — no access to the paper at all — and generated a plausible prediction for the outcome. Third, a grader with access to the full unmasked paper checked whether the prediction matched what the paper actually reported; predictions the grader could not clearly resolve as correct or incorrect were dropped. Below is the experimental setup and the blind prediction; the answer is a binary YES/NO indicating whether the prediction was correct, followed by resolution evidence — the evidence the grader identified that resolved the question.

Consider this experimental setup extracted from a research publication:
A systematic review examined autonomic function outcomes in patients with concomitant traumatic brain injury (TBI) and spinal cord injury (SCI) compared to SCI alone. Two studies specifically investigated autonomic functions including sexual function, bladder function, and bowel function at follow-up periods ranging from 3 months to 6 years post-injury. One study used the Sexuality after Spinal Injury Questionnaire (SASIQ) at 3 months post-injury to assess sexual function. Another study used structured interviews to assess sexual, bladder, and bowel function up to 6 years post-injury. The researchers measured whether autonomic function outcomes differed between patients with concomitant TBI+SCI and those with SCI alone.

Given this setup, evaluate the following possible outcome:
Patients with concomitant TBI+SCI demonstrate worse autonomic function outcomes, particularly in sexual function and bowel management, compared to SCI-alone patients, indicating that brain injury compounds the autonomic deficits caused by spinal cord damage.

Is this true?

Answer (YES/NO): NO